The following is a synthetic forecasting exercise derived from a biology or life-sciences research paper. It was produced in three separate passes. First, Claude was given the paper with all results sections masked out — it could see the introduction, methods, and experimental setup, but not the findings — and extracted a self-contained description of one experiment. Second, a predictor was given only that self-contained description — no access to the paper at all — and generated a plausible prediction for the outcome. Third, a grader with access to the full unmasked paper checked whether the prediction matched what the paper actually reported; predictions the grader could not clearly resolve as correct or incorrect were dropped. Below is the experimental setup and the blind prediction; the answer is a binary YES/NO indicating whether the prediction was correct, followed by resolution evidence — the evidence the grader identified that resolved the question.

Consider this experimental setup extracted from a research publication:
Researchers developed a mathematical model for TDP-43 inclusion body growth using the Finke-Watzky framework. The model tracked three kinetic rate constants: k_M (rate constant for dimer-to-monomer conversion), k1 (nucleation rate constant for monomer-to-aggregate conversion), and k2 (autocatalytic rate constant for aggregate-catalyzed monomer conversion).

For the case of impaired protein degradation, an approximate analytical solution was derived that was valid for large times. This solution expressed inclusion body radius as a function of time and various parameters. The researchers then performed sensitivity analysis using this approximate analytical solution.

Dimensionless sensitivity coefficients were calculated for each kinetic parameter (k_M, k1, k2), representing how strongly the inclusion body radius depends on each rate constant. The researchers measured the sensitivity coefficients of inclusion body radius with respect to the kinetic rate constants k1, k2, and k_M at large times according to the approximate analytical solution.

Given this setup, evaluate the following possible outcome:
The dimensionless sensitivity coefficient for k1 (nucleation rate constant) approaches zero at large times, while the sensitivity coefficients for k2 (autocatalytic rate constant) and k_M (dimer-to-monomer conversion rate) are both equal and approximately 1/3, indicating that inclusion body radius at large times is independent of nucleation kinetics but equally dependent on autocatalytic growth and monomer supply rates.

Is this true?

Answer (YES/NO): NO